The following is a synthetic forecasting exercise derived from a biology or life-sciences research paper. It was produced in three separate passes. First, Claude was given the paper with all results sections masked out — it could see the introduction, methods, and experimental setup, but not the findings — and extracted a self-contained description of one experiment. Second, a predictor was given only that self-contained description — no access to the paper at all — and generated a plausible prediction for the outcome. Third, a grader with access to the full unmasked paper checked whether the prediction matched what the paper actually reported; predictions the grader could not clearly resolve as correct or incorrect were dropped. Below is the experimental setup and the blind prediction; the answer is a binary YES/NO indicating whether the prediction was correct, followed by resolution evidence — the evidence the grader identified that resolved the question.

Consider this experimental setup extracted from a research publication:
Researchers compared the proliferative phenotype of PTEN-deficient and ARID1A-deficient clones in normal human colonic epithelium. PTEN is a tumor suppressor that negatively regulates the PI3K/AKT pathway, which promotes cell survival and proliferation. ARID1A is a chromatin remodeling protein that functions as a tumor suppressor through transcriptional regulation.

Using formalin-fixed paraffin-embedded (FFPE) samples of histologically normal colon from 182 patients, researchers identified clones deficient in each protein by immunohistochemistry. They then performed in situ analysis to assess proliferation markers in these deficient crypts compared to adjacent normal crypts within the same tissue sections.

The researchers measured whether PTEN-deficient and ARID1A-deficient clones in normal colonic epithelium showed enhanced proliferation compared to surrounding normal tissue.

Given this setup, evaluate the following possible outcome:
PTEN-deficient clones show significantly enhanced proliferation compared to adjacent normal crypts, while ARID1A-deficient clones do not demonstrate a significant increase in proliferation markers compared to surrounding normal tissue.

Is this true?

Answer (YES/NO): NO